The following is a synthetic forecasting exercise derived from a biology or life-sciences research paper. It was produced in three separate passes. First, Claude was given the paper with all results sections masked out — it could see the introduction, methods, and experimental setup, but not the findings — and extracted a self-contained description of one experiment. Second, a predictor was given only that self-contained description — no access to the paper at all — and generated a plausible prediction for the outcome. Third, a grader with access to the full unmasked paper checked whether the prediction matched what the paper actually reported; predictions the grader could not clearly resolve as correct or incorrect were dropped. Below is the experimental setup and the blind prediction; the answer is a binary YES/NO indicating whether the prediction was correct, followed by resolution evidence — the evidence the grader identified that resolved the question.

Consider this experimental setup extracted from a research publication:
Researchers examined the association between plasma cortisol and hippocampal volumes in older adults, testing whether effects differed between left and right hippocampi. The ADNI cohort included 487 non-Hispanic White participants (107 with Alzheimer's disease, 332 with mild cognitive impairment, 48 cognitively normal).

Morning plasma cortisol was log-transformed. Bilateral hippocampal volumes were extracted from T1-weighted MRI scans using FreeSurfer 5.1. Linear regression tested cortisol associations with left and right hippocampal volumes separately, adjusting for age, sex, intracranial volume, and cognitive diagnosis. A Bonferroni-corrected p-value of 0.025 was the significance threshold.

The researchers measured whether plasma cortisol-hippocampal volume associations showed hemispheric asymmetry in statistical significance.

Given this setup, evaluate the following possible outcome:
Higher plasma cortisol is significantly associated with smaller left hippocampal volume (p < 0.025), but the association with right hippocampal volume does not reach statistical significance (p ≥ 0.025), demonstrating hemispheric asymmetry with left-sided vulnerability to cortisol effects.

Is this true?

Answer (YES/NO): NO